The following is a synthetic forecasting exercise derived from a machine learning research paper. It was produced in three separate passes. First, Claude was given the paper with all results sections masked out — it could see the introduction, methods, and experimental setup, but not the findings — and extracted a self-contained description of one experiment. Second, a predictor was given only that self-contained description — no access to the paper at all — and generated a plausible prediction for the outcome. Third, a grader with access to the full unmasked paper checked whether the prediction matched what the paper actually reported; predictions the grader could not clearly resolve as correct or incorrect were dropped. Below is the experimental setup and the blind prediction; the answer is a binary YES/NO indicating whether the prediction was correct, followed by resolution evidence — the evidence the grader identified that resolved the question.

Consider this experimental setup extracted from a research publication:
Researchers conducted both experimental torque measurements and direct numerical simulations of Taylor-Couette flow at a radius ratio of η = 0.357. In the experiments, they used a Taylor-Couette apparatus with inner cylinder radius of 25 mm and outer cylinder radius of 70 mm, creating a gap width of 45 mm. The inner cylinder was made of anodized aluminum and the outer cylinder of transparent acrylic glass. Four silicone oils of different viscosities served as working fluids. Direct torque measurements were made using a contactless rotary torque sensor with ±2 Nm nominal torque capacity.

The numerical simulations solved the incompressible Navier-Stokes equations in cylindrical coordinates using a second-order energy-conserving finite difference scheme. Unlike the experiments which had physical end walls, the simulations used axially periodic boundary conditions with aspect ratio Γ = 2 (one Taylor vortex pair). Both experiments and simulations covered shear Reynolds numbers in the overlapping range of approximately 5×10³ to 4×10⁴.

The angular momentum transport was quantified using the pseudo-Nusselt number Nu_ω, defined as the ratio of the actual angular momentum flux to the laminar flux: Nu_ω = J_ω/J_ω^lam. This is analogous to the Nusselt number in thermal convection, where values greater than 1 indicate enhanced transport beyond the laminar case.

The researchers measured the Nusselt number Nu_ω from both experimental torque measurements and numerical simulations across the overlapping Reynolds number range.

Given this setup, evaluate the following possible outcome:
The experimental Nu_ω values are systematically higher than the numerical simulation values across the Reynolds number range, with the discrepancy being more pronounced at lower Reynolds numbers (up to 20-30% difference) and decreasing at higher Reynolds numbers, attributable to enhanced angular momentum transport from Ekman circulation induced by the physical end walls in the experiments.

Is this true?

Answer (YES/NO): NO